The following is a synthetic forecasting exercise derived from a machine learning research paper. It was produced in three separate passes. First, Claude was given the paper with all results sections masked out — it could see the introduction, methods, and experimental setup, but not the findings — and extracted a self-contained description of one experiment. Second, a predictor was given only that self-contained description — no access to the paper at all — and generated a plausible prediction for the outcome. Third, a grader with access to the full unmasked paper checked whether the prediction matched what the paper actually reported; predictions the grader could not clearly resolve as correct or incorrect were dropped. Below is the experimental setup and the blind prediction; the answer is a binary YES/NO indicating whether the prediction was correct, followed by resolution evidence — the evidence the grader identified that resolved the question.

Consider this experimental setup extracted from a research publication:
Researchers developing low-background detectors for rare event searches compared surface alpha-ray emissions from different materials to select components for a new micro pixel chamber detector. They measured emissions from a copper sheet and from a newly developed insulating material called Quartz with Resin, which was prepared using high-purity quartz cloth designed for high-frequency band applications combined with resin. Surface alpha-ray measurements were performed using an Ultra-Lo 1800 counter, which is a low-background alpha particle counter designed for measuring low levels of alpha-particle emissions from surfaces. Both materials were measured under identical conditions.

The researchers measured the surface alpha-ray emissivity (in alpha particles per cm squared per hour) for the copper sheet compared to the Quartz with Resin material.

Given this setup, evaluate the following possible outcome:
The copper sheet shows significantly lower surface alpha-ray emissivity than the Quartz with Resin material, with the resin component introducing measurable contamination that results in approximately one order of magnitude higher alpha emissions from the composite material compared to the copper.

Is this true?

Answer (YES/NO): NO